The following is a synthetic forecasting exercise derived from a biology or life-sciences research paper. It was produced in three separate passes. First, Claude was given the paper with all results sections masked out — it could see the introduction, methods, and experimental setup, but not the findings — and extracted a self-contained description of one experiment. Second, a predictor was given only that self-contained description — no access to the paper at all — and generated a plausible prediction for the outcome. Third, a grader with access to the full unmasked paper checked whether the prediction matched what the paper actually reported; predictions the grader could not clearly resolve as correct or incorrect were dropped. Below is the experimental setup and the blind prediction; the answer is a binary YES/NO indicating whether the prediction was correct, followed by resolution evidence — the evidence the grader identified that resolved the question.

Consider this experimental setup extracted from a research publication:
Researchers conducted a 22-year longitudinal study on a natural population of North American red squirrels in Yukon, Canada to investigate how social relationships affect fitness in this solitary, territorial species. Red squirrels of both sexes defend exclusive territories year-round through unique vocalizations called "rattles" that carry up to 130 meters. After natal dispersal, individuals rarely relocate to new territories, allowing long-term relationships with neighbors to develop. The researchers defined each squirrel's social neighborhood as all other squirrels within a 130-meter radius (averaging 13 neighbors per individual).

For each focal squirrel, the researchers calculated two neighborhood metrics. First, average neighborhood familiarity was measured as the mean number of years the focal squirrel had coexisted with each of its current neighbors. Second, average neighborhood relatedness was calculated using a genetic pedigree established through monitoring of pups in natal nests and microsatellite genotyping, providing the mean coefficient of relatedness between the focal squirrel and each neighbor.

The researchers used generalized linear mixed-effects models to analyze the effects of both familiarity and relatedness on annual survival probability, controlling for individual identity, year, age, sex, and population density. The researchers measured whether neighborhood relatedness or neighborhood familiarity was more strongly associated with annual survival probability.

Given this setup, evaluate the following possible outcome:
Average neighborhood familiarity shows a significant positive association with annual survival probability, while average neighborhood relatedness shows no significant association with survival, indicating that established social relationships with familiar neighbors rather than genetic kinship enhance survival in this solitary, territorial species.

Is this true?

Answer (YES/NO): YES